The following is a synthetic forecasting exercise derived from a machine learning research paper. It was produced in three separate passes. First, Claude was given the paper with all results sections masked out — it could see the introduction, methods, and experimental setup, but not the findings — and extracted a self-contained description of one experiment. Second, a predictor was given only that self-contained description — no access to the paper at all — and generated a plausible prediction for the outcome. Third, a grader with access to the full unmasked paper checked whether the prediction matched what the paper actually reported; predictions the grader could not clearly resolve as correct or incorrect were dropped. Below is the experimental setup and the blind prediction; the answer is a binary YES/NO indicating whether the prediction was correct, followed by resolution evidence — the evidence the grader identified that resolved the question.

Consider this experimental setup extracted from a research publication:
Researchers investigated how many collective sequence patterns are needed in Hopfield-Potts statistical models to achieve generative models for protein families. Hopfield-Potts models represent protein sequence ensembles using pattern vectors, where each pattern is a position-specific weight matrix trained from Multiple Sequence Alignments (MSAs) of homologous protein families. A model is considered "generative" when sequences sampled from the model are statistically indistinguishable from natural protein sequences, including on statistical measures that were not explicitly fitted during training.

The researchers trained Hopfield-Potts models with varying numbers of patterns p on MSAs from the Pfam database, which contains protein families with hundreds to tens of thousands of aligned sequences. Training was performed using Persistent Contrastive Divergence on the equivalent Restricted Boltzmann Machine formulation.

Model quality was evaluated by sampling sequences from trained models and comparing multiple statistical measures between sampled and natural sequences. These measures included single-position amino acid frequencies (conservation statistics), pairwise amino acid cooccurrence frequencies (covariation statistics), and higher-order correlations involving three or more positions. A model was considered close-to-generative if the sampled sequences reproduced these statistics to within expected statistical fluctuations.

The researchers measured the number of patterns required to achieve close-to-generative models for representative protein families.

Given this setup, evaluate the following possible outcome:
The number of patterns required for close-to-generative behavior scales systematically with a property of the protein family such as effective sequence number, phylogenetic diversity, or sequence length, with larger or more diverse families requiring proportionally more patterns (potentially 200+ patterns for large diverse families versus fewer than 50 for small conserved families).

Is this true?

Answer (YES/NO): NO